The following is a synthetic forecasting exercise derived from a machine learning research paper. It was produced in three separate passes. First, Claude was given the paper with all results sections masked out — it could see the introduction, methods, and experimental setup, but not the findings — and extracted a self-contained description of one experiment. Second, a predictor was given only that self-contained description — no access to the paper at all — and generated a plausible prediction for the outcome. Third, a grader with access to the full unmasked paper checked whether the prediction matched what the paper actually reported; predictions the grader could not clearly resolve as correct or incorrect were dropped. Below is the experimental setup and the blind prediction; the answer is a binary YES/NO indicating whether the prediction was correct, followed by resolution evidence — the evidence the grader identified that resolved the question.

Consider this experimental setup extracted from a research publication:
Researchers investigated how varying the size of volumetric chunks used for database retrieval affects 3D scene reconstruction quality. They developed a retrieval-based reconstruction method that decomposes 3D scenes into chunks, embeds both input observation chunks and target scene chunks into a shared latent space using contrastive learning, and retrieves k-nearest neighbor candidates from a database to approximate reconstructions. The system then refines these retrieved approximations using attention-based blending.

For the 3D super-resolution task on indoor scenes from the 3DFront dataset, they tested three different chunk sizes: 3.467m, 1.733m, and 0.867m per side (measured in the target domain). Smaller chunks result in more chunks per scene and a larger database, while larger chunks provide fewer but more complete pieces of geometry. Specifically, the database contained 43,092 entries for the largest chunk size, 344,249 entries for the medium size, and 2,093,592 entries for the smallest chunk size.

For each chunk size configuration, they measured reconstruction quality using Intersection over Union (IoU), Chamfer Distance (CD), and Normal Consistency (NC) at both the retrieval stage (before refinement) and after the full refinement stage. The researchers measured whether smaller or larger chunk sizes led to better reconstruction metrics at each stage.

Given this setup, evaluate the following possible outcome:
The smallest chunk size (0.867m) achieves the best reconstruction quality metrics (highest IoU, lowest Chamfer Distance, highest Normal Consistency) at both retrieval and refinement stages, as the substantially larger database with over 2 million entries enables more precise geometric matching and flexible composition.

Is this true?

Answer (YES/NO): YES